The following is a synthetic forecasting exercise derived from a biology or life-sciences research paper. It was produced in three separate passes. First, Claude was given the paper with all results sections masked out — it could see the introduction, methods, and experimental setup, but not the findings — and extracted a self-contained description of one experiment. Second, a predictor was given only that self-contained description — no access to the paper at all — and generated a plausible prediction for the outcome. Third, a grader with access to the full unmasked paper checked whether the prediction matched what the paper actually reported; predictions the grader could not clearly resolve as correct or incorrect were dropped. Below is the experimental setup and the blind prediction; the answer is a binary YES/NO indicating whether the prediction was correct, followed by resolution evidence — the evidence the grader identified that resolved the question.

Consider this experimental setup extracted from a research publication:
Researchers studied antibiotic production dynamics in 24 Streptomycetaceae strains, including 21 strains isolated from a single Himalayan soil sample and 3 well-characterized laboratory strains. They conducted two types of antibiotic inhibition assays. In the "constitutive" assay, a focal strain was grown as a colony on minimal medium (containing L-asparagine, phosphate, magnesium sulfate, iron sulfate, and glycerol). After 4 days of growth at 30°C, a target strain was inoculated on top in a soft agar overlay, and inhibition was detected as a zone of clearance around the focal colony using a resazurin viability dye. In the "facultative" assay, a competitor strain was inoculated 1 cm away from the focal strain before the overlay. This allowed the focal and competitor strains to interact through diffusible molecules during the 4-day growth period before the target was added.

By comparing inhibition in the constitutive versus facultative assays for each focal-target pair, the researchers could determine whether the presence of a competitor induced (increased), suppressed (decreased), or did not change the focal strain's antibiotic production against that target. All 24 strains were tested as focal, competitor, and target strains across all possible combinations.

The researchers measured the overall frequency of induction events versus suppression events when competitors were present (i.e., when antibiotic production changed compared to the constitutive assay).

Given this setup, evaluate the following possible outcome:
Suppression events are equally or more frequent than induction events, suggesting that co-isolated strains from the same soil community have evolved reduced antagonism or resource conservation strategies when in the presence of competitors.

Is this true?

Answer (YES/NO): YES